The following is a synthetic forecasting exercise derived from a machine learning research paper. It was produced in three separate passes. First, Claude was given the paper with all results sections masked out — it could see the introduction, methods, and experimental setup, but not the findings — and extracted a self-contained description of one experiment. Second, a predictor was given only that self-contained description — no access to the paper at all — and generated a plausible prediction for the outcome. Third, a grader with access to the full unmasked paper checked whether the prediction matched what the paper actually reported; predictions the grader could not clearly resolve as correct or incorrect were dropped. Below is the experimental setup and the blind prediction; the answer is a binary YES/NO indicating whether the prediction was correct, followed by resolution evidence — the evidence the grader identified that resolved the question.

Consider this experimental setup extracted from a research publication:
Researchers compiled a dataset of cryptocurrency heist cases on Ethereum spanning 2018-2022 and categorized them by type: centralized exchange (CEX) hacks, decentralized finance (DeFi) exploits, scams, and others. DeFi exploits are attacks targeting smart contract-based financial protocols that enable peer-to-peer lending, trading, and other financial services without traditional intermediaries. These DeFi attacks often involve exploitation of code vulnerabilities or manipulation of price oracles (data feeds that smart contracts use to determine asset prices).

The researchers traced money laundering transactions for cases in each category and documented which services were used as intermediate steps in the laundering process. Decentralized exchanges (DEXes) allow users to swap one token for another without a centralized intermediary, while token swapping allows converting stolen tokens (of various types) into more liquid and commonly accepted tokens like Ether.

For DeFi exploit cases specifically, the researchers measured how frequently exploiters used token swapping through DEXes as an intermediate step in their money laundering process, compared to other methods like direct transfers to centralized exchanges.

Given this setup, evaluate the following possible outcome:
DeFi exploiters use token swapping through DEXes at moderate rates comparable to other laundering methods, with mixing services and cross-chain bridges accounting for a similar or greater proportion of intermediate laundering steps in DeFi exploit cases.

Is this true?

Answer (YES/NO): NO